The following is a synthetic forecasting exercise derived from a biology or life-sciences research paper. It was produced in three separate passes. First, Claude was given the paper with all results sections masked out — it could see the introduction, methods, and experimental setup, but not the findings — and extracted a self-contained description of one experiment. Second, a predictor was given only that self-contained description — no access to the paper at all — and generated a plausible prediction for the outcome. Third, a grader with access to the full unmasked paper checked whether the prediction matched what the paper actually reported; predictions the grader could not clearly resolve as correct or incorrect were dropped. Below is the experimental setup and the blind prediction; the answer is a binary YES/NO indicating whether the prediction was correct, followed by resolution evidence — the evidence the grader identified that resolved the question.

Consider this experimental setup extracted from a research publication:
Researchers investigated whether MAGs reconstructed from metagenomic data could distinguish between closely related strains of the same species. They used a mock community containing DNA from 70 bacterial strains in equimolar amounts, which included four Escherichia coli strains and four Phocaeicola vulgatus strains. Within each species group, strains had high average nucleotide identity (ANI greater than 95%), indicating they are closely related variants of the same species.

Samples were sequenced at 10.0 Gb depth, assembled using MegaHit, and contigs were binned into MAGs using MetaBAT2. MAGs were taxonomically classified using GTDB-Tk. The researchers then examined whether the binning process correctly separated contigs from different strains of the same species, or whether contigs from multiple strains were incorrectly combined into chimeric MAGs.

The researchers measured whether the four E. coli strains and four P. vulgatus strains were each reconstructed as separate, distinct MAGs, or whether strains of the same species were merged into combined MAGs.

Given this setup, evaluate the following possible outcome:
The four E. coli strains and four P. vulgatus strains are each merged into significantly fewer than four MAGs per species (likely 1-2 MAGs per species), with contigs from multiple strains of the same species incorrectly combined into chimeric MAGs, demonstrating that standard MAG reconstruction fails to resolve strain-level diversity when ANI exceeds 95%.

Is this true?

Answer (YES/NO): YES